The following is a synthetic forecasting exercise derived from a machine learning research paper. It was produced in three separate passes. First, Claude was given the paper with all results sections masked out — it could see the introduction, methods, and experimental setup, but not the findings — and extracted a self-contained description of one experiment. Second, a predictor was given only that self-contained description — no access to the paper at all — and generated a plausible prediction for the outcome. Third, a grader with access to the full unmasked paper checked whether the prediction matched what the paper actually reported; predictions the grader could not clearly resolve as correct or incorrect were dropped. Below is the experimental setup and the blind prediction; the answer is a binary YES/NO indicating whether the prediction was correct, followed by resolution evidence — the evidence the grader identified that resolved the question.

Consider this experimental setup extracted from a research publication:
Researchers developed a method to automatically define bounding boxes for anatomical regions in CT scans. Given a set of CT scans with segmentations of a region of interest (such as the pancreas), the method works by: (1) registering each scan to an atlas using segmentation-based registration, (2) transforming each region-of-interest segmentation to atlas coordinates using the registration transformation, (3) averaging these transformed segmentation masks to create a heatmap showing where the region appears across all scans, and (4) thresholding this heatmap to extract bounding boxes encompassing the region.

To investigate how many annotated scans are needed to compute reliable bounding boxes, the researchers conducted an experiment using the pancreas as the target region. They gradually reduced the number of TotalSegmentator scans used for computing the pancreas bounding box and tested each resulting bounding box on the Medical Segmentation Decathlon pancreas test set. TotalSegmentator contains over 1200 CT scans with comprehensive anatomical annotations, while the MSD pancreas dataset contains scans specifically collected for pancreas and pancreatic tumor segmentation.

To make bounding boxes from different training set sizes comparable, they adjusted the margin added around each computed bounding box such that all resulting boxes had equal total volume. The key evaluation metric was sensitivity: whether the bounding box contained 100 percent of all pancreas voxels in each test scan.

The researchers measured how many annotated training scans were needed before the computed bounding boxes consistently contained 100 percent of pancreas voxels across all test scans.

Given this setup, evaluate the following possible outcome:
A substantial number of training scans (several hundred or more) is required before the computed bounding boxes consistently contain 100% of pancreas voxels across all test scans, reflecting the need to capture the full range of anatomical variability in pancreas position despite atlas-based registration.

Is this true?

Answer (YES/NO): NO